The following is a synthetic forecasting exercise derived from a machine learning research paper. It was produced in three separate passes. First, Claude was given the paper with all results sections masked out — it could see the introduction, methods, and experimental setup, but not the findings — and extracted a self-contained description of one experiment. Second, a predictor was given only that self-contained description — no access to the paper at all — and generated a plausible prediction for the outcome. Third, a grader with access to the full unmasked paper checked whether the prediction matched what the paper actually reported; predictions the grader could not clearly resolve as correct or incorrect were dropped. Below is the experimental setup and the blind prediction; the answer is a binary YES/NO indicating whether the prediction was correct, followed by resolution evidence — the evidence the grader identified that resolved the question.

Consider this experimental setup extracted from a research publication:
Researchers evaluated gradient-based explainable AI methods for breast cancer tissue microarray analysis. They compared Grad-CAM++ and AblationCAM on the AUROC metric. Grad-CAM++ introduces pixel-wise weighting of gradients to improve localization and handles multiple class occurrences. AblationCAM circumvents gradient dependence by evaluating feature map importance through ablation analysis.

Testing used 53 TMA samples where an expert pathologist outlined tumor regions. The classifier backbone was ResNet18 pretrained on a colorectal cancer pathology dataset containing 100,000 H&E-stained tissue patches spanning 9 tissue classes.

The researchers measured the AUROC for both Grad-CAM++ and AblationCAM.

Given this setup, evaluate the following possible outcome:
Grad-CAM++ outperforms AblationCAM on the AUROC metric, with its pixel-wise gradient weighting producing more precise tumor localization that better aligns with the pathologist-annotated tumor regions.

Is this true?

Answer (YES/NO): YES